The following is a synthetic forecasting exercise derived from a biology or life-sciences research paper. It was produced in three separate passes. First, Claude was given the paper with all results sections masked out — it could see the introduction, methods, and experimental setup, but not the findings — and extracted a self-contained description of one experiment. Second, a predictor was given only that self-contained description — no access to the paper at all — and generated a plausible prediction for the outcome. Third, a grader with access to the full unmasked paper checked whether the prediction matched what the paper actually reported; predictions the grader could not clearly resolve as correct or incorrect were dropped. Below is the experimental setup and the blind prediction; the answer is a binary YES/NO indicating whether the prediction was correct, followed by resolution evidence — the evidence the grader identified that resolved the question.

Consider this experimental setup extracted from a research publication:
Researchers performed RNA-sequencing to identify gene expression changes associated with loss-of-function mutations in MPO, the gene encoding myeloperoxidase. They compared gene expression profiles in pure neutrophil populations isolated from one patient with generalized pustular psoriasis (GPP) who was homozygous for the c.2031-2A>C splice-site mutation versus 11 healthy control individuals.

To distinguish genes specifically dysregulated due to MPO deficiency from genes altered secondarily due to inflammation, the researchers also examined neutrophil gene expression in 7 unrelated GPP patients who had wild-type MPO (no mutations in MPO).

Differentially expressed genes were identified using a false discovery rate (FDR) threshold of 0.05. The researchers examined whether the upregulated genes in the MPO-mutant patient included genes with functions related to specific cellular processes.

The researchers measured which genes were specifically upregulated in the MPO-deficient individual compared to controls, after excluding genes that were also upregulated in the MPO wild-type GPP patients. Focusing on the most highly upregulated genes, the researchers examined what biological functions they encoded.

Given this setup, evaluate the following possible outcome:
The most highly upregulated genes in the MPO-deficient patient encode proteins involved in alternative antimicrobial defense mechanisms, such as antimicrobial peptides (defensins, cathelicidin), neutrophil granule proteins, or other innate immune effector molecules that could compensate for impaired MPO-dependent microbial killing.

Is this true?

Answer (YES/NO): NO